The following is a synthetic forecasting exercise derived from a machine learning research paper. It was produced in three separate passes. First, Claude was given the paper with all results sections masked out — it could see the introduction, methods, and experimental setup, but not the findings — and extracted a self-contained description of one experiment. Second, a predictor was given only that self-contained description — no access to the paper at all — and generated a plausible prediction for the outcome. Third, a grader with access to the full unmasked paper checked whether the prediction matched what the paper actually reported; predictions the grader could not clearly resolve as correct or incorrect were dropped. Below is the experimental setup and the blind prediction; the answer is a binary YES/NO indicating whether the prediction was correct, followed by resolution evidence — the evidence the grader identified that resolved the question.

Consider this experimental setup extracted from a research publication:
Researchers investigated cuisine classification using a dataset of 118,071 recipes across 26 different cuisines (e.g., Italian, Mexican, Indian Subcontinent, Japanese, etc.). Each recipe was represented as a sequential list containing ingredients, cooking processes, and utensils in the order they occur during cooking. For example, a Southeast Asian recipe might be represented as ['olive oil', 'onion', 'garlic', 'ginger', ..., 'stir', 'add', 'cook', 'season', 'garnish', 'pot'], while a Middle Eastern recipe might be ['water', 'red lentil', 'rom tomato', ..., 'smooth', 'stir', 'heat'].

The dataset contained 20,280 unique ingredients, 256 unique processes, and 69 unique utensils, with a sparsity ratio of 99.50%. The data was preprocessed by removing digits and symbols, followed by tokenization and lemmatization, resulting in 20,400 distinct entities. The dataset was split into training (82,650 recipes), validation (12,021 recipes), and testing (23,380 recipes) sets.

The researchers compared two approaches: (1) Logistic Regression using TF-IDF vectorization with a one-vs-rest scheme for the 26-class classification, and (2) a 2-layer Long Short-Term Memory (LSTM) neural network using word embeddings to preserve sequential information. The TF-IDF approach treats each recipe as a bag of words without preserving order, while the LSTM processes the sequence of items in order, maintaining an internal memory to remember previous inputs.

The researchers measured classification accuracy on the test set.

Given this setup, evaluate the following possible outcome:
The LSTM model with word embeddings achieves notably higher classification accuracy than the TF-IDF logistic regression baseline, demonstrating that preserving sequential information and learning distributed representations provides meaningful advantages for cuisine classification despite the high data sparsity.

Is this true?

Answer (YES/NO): NO